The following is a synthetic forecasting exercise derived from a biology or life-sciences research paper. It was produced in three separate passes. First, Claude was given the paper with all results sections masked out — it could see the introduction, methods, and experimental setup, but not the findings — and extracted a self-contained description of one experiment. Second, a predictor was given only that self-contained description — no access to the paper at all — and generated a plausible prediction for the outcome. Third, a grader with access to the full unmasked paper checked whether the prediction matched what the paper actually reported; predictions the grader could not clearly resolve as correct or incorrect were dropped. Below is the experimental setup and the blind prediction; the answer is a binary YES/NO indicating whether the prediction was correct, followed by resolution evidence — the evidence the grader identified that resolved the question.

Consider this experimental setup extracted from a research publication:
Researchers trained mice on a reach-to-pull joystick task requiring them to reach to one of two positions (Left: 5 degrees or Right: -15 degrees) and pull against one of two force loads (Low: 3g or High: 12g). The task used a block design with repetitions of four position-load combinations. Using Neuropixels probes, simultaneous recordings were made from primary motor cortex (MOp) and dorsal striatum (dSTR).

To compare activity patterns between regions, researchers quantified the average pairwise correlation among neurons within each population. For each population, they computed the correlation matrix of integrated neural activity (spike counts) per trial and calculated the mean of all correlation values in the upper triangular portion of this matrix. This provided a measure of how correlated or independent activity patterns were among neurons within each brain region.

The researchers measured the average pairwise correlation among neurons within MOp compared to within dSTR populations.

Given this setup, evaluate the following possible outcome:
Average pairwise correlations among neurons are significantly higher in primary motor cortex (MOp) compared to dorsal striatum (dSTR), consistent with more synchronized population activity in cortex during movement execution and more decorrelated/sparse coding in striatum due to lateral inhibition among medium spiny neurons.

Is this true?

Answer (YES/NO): NO